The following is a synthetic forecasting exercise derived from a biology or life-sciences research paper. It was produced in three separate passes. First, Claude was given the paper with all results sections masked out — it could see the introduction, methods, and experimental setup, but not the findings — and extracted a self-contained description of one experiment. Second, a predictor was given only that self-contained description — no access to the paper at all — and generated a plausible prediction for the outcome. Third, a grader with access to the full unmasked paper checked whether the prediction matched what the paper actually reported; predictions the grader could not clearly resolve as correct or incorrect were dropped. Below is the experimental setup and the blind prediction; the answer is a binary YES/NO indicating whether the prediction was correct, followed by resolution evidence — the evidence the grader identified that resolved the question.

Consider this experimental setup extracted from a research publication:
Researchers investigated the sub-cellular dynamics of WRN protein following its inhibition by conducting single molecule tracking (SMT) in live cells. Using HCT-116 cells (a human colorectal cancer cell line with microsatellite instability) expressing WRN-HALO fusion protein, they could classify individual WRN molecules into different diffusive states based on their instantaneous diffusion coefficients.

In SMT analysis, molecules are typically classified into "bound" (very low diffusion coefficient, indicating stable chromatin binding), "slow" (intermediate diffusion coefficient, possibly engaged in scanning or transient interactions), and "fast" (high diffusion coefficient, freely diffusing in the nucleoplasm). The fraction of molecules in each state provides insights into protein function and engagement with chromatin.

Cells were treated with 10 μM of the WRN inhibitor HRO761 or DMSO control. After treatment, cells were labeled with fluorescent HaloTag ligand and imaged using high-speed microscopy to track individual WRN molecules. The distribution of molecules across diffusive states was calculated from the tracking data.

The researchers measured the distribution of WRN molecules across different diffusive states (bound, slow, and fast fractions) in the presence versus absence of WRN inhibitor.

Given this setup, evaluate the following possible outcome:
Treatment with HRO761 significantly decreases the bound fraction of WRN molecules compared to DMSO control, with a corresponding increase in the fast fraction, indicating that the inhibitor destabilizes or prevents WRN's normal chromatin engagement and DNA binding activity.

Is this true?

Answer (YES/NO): NO